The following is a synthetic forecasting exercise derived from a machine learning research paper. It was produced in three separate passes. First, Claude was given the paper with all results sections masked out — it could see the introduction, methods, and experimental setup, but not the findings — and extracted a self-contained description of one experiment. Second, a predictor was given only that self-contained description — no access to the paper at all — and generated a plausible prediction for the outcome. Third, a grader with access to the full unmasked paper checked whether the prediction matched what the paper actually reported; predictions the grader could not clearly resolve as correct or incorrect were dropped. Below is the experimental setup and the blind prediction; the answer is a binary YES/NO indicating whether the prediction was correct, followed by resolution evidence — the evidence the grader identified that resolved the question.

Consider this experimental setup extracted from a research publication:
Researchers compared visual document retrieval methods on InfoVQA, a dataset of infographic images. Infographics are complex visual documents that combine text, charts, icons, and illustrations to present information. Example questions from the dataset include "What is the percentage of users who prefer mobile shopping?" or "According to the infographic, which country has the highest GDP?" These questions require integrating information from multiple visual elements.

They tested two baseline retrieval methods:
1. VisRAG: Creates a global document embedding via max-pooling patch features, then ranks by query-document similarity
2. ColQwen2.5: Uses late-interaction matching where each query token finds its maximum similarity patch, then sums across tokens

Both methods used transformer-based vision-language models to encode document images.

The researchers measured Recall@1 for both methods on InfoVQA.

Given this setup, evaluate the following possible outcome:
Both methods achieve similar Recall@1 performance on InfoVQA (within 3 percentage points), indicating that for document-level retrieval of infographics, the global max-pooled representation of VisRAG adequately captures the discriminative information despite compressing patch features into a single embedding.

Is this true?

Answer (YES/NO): NO